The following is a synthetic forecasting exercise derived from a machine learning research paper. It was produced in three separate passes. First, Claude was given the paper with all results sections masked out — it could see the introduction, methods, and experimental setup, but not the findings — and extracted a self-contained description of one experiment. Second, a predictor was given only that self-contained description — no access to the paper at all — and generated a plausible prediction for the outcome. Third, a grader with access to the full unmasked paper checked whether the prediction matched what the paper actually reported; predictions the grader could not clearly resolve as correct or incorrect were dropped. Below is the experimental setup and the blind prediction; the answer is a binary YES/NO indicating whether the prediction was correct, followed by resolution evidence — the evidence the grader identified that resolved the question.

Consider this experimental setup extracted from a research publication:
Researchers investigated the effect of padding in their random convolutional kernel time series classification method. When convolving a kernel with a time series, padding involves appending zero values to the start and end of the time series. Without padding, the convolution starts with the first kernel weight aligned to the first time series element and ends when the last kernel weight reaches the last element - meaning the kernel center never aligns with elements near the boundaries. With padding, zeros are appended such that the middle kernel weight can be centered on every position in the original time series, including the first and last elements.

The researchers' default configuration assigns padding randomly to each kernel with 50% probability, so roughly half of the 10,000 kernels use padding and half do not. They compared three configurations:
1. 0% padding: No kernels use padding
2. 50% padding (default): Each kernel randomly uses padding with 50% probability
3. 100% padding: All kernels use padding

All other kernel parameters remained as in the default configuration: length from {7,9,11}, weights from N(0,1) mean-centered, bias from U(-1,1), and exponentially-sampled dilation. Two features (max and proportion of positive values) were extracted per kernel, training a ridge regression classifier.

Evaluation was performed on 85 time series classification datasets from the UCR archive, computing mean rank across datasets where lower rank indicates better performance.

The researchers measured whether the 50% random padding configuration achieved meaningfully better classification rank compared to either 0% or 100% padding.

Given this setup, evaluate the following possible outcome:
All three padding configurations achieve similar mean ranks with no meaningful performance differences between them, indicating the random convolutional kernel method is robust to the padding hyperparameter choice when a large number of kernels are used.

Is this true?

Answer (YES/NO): YES